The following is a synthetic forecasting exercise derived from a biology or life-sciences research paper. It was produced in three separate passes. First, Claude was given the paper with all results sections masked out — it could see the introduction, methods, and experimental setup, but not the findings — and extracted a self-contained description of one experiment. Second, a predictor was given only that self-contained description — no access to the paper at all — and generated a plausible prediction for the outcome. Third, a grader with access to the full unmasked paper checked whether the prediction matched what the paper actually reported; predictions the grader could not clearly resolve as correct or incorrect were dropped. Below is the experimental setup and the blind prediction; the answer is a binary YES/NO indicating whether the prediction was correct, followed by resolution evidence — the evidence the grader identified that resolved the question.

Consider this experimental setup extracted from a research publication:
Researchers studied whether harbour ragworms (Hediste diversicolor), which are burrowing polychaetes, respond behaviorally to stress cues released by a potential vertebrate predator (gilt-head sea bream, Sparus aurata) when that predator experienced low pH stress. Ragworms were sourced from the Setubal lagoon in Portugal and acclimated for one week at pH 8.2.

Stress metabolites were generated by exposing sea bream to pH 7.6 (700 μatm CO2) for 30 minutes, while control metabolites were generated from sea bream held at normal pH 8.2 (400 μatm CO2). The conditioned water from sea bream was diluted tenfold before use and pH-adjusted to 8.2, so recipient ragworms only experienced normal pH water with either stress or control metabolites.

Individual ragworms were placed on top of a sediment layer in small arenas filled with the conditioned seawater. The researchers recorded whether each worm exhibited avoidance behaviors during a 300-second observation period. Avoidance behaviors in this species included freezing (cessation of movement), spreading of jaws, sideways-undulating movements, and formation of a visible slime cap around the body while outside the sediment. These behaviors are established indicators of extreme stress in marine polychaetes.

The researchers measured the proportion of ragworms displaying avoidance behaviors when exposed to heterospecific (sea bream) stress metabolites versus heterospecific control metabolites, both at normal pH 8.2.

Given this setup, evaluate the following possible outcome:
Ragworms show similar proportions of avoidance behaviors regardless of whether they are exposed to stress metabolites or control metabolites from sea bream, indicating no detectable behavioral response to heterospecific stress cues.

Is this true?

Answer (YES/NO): NO